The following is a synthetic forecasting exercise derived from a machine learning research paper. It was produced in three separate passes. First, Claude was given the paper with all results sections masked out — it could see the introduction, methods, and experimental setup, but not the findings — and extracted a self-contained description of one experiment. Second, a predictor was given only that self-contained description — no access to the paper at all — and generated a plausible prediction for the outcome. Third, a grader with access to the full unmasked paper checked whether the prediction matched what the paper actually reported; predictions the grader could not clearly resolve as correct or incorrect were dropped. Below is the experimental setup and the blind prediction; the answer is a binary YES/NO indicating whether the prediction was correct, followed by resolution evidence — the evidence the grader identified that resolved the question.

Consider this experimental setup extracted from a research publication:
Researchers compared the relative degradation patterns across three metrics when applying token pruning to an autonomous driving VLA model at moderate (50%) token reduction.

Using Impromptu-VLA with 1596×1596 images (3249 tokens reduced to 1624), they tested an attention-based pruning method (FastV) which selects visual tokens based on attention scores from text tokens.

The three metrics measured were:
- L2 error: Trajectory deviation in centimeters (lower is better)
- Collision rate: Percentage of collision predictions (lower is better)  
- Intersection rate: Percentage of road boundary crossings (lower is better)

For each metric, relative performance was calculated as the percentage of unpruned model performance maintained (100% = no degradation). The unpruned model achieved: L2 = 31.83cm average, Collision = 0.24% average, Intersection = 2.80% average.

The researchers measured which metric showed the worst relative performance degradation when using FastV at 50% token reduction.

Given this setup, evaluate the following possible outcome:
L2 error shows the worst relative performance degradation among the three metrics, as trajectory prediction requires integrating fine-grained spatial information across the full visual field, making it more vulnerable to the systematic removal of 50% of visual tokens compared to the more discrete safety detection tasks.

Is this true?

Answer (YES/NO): NO